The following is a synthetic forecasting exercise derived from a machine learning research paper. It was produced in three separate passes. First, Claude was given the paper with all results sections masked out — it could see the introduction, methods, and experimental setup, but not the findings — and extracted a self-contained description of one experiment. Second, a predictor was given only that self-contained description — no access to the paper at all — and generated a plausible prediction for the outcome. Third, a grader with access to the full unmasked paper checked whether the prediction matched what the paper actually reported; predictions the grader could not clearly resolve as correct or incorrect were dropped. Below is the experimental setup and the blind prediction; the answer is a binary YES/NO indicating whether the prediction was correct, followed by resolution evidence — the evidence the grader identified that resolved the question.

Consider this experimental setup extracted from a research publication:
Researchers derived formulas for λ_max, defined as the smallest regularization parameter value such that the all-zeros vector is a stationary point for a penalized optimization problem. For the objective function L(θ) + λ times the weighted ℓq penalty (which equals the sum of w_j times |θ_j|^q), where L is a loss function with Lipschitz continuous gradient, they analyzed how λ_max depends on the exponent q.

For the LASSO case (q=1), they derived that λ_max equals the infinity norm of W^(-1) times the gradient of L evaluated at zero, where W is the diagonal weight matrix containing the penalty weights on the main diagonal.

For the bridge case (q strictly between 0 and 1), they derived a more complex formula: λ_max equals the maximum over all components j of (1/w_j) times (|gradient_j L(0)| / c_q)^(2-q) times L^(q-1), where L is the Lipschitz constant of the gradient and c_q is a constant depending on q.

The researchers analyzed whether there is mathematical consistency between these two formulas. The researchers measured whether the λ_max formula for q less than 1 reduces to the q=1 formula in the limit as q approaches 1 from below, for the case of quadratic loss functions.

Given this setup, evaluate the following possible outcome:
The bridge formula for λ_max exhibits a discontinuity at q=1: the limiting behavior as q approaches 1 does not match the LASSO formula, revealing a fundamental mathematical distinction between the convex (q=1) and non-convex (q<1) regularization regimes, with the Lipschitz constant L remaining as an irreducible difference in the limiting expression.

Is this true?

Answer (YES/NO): NO